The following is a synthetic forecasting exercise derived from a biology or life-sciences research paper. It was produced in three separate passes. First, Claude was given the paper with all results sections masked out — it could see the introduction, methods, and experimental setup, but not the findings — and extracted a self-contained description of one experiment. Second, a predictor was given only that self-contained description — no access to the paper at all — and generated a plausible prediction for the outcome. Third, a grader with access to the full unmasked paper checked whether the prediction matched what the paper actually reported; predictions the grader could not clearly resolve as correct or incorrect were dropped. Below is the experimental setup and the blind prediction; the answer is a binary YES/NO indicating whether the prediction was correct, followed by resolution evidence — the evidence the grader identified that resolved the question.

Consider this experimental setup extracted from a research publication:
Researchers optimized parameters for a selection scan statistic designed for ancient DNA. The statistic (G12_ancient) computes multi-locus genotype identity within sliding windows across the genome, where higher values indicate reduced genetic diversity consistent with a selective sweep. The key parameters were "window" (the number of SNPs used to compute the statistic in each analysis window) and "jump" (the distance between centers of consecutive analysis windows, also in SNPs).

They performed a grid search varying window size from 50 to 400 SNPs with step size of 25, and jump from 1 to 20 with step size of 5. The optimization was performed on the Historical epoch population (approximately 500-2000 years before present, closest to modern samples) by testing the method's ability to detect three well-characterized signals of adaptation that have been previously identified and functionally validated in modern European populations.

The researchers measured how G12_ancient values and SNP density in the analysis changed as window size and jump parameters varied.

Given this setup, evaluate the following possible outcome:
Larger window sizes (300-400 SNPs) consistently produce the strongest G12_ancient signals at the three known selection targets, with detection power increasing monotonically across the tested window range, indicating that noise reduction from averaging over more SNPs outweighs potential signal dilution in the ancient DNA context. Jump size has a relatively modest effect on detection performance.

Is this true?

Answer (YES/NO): NO